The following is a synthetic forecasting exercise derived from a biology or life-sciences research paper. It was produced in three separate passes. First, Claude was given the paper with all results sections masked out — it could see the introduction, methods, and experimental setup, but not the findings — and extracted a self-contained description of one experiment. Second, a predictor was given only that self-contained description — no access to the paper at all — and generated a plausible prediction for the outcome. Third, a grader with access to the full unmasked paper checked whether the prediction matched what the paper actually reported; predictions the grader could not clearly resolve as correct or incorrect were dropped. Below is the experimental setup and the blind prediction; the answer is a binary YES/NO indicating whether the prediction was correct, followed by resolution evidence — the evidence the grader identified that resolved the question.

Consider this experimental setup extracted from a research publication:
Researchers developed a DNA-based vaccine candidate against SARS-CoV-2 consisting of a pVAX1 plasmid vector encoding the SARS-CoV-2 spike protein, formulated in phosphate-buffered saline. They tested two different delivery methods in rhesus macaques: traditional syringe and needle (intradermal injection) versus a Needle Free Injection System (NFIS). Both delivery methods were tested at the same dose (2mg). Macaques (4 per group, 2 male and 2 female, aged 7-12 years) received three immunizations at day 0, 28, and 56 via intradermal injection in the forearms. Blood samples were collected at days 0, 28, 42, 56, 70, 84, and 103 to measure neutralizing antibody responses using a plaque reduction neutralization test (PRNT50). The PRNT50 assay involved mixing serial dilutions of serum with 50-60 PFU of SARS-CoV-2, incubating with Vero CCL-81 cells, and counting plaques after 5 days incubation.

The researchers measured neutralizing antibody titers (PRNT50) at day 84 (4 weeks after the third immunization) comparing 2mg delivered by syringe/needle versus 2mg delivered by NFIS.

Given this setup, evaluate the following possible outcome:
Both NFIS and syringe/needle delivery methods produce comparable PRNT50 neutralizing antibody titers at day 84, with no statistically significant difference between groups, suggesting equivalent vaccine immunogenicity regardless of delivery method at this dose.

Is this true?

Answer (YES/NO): NO